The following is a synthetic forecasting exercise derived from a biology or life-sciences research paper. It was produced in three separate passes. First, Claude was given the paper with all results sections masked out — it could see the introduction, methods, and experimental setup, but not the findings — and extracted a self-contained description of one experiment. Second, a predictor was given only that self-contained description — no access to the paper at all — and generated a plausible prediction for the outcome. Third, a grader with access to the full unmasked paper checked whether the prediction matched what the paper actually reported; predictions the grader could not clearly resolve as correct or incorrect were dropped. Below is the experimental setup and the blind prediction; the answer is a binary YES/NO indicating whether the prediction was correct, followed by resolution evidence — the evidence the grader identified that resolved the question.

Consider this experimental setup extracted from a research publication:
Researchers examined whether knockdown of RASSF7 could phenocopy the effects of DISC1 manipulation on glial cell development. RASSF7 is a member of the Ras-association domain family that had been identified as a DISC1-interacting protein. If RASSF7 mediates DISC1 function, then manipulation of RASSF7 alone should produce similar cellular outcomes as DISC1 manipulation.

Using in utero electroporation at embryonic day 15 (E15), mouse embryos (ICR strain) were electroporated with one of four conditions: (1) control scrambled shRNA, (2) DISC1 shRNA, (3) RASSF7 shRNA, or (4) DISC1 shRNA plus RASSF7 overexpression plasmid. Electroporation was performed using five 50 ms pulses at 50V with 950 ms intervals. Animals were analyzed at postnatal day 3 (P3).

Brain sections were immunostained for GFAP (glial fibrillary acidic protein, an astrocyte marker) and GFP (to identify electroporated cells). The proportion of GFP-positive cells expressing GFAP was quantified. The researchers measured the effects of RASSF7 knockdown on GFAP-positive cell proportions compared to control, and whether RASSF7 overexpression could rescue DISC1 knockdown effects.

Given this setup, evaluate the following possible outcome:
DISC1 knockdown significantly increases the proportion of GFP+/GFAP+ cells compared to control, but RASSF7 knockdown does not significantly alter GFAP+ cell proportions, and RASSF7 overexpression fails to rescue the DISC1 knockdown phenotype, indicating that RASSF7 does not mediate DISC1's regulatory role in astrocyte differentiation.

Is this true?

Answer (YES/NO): NO